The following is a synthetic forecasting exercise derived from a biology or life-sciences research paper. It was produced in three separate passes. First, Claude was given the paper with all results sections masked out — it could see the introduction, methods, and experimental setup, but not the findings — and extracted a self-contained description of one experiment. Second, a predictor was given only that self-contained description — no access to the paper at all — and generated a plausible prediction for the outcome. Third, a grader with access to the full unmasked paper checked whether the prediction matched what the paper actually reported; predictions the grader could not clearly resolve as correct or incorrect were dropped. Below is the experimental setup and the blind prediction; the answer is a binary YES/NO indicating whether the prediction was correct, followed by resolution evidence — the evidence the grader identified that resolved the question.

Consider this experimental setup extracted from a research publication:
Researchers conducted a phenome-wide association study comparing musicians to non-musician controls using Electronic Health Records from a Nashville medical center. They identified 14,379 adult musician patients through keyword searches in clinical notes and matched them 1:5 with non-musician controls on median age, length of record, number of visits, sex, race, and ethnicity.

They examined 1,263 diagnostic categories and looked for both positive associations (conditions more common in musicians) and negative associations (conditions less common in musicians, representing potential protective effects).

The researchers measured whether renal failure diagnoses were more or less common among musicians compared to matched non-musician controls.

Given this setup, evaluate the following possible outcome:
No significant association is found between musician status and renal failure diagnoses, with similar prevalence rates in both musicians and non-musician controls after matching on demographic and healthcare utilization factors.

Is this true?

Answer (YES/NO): NO